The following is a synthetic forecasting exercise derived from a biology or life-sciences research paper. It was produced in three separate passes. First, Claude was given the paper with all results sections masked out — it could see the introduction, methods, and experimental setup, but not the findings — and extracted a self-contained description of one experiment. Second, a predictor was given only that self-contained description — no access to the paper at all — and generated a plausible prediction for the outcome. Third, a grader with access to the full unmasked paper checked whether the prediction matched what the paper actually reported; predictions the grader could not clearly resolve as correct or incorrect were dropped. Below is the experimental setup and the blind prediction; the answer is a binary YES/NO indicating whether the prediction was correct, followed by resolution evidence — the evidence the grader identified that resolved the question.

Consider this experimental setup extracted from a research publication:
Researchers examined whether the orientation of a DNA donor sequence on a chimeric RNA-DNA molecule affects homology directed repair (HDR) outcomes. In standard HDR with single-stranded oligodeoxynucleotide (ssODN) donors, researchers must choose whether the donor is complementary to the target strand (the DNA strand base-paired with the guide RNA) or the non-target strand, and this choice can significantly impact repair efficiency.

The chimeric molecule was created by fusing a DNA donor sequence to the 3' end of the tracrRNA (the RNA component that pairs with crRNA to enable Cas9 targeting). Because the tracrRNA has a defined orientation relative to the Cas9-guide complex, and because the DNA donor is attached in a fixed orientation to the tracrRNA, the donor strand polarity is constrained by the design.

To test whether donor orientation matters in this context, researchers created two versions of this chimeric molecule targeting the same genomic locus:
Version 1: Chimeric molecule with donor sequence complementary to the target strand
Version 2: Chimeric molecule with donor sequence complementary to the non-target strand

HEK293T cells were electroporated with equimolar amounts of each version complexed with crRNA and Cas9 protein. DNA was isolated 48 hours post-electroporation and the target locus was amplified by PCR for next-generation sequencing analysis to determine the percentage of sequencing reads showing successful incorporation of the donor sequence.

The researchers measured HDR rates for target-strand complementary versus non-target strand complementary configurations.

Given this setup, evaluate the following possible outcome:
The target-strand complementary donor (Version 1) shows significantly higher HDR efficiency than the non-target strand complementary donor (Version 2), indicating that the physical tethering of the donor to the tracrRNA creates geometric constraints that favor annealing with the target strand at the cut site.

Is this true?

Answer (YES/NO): NO